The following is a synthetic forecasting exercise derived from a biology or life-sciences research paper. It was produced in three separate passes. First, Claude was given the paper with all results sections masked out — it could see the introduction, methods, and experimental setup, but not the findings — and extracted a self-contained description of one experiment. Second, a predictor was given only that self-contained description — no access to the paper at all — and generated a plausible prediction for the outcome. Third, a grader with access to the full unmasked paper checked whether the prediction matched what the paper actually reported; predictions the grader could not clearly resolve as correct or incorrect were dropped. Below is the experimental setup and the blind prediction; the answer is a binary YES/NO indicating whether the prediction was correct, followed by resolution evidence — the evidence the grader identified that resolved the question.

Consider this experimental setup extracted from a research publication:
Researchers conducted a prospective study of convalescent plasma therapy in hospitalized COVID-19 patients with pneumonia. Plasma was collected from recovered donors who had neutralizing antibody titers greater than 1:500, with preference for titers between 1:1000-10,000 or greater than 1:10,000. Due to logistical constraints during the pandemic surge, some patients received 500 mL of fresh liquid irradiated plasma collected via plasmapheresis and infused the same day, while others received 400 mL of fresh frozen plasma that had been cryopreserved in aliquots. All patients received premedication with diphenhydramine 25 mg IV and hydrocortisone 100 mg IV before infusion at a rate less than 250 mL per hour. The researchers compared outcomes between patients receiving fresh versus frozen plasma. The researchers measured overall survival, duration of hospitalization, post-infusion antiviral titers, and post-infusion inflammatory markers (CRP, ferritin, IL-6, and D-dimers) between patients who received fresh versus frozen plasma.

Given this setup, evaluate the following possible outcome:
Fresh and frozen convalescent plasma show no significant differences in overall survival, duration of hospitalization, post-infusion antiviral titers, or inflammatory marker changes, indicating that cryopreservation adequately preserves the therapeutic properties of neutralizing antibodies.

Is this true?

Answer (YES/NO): YES